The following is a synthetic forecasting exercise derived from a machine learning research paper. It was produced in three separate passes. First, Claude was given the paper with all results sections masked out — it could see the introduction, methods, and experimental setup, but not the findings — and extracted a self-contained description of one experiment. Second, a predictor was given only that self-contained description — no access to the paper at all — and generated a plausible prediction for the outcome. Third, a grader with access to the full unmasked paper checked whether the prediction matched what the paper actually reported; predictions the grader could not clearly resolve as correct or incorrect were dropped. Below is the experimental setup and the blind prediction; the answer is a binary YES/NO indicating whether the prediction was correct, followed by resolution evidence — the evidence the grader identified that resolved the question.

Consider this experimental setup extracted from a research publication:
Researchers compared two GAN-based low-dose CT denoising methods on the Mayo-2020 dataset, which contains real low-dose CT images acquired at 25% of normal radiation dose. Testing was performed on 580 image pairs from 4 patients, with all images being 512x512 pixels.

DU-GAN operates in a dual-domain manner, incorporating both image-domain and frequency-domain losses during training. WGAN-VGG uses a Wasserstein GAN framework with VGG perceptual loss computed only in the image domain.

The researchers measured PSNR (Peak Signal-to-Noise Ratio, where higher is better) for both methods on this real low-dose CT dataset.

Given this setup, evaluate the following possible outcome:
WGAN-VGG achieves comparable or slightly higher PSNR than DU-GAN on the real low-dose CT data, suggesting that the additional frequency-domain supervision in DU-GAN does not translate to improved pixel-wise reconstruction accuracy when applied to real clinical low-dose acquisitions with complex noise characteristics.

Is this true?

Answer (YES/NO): YES